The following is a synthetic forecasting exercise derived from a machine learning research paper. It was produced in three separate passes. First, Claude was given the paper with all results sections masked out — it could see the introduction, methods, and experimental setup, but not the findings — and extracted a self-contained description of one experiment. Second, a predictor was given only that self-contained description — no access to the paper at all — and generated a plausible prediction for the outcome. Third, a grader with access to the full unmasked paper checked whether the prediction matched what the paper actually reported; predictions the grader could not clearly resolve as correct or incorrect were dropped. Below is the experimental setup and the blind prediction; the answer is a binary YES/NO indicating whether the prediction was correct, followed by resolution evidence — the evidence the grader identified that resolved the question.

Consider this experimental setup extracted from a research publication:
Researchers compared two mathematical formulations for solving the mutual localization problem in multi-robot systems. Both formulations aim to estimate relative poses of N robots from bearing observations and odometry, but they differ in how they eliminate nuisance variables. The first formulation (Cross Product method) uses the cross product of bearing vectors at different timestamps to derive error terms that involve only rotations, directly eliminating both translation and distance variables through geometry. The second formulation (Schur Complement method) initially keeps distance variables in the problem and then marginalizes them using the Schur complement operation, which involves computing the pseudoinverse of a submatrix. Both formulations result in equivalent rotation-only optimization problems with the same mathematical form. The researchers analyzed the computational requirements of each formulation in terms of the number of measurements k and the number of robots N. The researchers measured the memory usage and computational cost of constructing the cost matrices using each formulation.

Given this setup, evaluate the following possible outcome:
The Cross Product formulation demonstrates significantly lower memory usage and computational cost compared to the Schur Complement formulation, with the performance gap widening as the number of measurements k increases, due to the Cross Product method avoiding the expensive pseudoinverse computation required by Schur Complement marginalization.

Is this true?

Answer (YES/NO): YES